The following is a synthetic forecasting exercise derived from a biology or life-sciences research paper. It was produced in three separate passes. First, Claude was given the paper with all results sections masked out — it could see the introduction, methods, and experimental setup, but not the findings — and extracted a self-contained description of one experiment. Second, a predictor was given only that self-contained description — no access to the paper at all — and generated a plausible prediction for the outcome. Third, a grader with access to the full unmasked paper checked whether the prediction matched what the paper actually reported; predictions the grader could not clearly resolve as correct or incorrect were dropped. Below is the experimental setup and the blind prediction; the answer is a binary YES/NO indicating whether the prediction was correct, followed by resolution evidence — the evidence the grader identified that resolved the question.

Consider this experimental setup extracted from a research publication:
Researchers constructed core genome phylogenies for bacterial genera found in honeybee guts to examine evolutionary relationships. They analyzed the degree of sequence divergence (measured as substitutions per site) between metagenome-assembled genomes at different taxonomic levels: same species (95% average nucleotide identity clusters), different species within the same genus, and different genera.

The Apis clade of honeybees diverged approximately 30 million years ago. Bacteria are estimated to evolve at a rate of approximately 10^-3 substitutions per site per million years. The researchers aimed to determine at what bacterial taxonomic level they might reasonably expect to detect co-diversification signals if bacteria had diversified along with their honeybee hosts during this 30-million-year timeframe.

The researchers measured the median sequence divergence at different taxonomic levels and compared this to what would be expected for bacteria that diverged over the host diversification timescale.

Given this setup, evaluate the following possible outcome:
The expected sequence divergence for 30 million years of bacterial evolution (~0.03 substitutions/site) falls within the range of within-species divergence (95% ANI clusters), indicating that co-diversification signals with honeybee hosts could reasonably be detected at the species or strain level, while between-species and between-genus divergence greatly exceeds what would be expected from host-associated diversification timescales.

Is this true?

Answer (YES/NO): NO